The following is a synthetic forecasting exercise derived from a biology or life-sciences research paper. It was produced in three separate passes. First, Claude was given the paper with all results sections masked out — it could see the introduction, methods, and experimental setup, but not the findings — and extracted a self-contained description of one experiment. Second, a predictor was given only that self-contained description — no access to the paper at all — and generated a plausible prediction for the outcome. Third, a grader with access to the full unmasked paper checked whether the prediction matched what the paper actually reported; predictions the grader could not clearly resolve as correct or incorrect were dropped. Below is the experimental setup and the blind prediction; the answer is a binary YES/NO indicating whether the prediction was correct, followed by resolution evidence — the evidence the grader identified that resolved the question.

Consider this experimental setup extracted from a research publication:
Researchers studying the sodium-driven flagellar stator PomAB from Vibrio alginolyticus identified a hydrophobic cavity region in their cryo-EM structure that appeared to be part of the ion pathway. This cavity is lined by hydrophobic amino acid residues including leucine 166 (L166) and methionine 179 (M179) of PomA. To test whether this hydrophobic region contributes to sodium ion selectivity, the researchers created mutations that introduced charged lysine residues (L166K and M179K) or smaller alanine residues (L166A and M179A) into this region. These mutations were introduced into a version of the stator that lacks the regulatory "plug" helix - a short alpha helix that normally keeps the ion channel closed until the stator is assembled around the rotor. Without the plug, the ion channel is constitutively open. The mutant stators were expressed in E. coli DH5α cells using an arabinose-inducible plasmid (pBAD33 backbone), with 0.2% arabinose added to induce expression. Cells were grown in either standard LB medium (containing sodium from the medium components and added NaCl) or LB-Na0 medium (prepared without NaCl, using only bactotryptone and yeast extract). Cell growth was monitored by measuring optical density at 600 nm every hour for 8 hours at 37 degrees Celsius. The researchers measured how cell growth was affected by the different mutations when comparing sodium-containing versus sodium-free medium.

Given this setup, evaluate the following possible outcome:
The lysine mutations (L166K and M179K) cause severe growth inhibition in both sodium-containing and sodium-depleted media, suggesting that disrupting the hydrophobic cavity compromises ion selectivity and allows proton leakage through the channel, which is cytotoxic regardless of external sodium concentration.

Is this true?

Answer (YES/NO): NO